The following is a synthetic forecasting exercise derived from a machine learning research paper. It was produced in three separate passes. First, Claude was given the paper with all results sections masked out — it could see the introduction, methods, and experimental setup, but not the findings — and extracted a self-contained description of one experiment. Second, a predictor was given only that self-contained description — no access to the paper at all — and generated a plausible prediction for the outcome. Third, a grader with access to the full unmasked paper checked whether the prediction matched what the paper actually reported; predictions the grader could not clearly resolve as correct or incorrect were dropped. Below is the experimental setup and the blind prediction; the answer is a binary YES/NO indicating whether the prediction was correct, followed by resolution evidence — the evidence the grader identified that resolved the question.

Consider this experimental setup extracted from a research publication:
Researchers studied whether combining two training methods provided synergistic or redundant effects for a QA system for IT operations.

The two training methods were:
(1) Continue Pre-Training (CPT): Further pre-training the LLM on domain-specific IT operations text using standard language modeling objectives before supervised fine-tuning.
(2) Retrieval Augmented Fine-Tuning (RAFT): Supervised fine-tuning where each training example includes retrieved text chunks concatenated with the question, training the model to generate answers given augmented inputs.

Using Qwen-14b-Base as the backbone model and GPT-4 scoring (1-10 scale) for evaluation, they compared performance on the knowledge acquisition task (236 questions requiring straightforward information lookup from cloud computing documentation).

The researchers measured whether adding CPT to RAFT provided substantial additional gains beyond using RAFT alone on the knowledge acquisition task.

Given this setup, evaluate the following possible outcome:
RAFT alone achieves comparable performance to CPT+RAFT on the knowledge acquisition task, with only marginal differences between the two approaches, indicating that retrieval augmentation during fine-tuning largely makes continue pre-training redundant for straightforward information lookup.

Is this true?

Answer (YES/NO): NO